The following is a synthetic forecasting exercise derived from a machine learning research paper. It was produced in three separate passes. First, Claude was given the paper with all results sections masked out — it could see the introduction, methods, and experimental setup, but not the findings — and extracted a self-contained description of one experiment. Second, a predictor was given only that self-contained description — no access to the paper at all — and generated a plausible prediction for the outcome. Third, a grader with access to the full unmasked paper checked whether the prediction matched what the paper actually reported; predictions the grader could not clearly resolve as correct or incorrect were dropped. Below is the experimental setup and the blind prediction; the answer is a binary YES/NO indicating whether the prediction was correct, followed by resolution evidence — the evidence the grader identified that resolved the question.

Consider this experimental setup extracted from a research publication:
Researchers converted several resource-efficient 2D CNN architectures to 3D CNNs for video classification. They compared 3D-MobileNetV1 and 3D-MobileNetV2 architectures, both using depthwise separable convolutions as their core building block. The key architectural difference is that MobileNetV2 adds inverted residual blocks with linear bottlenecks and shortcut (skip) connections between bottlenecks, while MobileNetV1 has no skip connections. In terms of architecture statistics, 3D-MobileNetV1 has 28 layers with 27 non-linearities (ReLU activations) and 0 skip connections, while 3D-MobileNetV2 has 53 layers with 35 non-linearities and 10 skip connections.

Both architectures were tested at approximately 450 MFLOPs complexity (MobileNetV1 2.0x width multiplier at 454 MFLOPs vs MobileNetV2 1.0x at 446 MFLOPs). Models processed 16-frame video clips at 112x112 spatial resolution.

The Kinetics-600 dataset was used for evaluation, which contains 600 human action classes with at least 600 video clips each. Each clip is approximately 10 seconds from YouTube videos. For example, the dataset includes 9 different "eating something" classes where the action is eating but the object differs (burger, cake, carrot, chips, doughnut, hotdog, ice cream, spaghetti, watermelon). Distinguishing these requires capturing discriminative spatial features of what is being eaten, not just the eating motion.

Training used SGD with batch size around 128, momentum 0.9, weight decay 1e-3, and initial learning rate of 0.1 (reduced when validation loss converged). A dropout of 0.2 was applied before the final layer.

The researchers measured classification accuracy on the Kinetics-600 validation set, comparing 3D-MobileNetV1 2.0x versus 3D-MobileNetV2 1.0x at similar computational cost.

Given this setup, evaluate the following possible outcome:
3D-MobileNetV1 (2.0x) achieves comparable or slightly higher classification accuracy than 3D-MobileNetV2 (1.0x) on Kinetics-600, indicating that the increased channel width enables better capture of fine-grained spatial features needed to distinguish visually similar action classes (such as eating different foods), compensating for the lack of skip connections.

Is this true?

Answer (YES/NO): NO